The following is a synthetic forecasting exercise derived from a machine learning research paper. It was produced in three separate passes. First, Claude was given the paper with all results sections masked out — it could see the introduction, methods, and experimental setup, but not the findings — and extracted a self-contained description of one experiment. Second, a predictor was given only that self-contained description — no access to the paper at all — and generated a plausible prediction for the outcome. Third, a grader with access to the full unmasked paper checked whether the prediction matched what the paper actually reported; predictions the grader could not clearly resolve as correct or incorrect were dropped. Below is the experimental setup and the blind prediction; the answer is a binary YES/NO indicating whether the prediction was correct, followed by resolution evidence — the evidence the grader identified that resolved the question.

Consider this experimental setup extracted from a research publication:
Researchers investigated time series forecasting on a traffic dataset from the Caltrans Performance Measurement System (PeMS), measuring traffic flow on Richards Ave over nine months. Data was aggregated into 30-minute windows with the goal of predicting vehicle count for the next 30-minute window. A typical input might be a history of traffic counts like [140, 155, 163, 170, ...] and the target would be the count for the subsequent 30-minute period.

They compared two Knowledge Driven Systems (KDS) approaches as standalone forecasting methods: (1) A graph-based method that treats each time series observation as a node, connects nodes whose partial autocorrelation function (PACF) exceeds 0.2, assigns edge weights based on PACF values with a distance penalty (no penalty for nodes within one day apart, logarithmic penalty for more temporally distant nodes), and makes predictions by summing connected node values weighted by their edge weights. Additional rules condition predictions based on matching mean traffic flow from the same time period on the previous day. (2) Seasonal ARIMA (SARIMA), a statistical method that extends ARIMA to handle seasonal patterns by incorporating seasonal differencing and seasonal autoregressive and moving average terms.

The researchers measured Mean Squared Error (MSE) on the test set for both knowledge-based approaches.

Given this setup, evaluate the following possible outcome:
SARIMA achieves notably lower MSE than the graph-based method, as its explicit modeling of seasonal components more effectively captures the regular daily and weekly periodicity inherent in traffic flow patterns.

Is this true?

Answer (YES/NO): NO